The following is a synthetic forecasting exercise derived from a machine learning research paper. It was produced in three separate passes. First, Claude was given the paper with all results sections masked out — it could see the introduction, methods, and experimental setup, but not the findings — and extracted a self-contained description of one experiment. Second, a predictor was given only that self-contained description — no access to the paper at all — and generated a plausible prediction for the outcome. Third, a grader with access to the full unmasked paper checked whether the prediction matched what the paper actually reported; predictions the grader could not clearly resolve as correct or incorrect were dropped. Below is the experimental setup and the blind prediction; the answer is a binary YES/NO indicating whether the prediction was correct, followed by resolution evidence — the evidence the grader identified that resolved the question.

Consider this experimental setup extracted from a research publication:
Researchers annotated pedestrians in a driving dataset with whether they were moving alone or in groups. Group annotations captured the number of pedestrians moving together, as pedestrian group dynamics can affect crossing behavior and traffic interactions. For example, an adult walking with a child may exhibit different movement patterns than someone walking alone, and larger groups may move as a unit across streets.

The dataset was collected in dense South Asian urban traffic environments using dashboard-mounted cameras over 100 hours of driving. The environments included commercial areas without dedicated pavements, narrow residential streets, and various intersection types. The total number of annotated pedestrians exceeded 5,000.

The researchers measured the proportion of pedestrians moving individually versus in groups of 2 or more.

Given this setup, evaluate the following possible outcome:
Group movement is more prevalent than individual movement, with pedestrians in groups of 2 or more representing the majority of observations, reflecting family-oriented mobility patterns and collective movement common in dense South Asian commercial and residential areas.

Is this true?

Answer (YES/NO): YES